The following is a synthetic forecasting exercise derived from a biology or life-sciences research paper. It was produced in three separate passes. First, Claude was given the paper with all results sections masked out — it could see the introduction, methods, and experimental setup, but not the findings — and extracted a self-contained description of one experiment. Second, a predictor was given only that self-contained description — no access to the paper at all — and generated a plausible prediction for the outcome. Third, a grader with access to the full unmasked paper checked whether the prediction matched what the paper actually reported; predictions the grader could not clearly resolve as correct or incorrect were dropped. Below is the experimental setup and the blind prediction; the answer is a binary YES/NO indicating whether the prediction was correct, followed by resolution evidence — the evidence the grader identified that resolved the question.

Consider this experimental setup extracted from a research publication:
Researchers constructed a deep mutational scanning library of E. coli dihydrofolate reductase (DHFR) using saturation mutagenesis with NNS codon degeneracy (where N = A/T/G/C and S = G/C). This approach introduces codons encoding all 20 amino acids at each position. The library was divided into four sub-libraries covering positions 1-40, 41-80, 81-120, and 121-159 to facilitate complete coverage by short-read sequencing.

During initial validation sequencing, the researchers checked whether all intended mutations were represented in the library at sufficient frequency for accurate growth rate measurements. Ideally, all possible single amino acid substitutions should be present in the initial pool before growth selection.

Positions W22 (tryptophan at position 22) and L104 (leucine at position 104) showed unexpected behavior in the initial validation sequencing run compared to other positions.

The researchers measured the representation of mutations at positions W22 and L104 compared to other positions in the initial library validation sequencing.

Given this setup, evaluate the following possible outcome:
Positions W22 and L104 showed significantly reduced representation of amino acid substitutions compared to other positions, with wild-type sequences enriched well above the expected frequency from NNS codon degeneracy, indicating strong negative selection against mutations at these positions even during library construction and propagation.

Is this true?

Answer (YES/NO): NO